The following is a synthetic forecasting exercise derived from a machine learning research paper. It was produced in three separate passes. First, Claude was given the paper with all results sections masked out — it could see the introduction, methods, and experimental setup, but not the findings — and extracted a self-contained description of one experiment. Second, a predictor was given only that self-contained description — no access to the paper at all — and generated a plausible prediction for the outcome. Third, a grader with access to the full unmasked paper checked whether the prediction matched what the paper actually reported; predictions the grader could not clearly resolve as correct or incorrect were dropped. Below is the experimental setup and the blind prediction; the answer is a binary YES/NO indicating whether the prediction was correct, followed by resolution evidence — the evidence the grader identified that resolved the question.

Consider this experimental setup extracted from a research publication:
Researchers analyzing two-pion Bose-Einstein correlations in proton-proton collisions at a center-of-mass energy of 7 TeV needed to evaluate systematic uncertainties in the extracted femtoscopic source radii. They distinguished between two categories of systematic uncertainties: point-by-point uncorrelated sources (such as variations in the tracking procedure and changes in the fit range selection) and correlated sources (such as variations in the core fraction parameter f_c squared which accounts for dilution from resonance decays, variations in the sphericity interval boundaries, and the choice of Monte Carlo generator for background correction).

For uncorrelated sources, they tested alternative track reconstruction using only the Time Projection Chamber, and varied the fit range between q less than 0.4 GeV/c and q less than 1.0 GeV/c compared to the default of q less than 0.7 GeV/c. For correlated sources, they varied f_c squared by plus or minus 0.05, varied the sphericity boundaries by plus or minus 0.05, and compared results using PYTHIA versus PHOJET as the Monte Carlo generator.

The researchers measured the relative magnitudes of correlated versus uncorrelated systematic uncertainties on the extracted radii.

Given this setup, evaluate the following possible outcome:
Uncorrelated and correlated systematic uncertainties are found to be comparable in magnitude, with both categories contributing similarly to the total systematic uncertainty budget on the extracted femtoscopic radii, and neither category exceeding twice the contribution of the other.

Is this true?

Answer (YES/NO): NO